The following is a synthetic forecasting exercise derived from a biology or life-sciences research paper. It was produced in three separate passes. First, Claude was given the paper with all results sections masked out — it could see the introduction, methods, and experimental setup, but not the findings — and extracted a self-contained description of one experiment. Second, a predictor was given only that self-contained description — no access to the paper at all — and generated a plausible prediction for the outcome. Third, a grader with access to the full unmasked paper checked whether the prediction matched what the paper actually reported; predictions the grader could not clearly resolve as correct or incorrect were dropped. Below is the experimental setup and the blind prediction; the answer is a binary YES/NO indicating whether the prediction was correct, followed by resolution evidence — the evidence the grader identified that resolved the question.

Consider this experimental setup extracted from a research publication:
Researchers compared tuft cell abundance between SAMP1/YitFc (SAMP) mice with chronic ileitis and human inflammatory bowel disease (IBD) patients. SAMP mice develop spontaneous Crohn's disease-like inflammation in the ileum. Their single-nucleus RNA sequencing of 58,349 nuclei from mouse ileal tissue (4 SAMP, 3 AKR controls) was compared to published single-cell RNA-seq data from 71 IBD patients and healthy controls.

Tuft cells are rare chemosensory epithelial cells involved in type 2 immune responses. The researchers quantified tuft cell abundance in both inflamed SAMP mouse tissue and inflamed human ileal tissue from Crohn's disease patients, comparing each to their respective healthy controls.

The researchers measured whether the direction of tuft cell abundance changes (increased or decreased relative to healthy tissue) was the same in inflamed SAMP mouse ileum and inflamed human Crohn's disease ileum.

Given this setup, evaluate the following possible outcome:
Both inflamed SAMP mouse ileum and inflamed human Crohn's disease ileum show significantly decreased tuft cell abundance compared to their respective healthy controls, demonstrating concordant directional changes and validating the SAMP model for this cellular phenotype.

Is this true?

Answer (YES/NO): NO